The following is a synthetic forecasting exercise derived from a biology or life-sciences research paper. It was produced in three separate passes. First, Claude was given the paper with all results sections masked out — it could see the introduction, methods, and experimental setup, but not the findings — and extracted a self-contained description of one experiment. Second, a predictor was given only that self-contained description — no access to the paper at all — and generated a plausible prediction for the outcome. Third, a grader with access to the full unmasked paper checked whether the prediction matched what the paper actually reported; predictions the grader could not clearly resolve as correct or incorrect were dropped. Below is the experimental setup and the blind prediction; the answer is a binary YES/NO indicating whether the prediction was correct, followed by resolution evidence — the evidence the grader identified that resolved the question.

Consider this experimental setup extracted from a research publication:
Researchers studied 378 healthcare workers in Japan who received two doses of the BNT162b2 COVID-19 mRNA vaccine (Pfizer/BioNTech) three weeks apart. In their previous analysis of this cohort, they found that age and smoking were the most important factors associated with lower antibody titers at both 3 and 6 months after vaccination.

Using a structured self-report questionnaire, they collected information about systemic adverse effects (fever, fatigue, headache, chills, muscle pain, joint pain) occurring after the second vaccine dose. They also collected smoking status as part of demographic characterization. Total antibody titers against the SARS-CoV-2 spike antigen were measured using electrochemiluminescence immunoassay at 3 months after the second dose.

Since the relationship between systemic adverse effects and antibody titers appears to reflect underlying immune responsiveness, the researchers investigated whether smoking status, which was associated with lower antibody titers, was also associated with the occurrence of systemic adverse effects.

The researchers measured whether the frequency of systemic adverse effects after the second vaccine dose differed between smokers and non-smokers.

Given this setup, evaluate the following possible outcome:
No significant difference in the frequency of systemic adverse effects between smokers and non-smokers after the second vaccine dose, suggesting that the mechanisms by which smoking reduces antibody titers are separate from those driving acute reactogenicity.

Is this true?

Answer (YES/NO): YES